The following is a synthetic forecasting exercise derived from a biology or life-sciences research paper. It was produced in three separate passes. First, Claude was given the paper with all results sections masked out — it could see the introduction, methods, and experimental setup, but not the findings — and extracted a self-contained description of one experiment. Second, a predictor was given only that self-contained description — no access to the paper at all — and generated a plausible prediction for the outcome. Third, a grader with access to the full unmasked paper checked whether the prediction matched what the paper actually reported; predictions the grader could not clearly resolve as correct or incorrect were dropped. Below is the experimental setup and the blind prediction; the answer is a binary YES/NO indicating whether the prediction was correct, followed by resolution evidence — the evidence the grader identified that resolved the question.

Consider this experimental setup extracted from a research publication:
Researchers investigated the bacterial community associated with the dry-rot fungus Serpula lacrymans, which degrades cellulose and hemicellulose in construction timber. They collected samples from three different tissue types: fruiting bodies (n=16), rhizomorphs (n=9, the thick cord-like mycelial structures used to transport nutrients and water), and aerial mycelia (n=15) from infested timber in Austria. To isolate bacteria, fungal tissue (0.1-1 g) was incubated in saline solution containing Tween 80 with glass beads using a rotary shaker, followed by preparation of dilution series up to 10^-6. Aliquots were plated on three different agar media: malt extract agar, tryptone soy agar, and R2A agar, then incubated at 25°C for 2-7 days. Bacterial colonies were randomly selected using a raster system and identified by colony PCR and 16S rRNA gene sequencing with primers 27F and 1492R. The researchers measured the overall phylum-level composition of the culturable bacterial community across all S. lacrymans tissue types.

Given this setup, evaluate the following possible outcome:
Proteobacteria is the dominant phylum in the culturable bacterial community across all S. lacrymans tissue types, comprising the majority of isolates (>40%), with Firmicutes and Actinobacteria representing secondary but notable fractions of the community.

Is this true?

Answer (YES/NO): NO